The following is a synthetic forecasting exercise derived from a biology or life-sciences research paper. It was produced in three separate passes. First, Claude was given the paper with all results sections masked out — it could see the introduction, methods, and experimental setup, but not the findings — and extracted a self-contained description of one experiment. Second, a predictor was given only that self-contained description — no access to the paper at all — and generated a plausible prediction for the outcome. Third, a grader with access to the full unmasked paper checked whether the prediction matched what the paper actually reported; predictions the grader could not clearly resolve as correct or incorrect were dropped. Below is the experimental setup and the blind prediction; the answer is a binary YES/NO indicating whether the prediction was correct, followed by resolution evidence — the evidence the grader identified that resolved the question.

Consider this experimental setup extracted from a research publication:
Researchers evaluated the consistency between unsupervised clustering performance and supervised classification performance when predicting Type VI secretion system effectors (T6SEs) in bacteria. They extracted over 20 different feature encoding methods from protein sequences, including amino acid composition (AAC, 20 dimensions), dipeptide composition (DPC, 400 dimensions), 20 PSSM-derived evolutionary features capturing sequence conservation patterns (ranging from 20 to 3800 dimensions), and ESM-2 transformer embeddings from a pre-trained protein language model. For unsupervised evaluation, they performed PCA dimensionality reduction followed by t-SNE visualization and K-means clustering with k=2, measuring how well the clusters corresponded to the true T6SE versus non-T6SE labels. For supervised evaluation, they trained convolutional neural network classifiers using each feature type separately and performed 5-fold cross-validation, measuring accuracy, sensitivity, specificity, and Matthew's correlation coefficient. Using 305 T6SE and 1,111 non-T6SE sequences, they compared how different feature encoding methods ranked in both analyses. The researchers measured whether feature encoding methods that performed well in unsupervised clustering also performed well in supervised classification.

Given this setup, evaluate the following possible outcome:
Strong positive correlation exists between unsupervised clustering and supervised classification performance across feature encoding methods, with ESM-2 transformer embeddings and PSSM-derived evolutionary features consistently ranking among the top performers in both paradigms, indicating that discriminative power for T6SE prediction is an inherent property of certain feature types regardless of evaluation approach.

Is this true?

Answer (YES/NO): NO